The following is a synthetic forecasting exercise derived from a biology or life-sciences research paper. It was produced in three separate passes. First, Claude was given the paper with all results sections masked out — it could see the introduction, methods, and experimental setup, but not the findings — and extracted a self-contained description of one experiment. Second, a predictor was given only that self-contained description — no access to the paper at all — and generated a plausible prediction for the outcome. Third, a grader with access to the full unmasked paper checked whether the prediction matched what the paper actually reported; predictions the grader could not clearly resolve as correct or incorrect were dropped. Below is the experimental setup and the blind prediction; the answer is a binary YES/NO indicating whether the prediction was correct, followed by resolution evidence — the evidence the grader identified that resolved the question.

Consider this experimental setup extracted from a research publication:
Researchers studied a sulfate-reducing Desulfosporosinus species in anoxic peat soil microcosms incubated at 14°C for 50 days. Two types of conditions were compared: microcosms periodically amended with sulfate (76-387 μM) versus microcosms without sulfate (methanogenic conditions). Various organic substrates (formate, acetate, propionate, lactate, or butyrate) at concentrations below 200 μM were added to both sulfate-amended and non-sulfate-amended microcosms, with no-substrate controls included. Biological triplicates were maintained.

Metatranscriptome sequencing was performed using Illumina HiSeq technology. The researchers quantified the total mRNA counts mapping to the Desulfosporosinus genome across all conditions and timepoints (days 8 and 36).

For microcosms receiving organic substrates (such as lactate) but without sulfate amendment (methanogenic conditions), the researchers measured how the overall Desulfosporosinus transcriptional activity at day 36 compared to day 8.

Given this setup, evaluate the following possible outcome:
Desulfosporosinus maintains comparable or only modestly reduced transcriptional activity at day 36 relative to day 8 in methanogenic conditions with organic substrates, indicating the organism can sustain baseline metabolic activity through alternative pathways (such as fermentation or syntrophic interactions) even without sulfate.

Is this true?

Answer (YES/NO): YES